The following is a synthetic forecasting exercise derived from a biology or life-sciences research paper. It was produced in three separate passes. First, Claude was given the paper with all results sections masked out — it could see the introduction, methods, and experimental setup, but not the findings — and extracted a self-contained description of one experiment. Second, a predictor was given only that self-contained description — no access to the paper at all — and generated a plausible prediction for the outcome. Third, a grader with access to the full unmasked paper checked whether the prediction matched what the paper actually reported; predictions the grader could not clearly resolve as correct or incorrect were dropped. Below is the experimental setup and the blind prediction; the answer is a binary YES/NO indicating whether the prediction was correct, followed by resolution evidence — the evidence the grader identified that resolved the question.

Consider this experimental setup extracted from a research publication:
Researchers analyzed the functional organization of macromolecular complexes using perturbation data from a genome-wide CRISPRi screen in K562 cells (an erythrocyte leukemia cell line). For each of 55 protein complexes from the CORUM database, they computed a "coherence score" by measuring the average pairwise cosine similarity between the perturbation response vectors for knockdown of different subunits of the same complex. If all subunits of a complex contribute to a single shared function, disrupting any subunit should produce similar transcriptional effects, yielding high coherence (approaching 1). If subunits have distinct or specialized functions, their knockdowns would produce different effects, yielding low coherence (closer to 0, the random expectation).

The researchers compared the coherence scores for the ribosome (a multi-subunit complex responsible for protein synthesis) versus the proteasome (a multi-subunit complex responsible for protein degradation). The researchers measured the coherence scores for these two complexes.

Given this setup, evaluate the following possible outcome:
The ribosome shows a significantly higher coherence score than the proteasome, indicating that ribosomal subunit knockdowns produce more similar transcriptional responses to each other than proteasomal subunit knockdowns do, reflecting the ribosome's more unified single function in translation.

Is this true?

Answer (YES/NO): YES